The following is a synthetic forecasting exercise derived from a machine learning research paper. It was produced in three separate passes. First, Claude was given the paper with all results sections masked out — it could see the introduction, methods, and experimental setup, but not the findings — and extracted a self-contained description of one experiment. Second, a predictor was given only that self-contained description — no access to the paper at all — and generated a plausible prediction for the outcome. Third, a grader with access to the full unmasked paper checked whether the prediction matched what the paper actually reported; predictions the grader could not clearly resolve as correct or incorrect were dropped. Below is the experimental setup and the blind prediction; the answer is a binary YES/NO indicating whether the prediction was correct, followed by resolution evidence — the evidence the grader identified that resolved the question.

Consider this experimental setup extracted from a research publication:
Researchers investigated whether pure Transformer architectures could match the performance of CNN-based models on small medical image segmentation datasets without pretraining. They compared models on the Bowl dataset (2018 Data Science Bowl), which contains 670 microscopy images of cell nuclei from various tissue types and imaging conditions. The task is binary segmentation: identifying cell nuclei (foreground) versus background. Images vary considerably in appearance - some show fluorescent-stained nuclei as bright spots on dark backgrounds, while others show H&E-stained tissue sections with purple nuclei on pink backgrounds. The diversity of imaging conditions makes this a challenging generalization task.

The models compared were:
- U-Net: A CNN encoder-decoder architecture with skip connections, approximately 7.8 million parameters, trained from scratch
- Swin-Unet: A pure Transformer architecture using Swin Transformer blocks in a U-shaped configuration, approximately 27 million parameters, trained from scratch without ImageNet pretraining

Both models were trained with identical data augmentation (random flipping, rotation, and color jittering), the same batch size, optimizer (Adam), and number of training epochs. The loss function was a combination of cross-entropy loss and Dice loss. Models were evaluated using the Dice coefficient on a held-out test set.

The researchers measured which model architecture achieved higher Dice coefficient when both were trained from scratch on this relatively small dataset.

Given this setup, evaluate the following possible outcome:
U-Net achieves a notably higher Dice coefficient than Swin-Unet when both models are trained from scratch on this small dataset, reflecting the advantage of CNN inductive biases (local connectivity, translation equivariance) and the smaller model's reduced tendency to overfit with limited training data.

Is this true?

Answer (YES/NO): NO